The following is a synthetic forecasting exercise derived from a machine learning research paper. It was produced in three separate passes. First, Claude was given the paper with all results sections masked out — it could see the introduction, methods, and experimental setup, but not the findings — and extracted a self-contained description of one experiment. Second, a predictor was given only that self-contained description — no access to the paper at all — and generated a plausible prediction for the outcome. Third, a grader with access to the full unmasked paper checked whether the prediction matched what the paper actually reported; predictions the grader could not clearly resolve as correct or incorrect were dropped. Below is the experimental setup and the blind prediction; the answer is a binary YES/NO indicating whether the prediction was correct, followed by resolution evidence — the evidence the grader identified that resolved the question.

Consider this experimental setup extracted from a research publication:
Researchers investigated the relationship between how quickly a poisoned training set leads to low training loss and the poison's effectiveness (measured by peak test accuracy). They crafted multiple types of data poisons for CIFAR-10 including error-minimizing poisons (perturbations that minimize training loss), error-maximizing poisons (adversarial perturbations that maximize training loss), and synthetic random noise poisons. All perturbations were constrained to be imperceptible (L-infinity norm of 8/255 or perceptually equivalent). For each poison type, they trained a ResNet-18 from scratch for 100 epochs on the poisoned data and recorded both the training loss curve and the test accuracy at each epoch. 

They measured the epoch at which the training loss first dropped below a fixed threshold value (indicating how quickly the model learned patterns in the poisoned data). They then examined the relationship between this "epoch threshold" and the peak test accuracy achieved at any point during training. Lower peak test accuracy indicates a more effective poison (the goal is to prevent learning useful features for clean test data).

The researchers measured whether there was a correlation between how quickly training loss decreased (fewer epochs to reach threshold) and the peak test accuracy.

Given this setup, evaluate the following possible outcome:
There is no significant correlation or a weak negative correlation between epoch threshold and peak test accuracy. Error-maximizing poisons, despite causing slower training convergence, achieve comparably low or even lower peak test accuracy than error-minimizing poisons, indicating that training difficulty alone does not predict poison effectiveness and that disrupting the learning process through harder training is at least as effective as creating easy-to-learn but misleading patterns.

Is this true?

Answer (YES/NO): NO